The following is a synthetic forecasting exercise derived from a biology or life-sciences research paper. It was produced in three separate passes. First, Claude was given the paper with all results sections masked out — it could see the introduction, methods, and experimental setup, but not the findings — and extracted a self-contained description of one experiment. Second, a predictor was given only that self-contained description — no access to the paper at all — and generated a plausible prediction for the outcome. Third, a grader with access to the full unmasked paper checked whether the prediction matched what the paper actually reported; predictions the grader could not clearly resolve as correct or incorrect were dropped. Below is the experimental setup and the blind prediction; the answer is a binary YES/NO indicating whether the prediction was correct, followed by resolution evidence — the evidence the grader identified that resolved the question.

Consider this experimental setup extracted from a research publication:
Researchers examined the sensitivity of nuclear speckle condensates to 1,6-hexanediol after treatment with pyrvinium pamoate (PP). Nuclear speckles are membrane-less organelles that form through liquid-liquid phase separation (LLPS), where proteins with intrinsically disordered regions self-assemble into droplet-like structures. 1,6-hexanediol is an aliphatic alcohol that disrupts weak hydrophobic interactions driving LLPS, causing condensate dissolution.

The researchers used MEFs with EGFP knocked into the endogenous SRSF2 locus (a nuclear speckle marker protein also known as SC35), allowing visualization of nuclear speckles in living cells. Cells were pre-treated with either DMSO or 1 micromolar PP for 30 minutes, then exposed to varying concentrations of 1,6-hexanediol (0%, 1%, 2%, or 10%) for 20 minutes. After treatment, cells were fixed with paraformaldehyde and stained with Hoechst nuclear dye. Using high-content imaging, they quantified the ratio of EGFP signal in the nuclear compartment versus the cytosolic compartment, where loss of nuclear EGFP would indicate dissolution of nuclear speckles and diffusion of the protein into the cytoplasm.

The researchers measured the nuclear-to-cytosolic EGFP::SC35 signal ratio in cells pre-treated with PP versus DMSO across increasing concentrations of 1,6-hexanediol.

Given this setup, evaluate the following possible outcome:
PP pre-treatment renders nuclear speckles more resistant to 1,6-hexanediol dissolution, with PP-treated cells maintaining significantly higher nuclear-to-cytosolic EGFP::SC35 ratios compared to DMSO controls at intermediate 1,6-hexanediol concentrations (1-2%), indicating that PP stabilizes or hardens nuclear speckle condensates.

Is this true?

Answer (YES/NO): YES